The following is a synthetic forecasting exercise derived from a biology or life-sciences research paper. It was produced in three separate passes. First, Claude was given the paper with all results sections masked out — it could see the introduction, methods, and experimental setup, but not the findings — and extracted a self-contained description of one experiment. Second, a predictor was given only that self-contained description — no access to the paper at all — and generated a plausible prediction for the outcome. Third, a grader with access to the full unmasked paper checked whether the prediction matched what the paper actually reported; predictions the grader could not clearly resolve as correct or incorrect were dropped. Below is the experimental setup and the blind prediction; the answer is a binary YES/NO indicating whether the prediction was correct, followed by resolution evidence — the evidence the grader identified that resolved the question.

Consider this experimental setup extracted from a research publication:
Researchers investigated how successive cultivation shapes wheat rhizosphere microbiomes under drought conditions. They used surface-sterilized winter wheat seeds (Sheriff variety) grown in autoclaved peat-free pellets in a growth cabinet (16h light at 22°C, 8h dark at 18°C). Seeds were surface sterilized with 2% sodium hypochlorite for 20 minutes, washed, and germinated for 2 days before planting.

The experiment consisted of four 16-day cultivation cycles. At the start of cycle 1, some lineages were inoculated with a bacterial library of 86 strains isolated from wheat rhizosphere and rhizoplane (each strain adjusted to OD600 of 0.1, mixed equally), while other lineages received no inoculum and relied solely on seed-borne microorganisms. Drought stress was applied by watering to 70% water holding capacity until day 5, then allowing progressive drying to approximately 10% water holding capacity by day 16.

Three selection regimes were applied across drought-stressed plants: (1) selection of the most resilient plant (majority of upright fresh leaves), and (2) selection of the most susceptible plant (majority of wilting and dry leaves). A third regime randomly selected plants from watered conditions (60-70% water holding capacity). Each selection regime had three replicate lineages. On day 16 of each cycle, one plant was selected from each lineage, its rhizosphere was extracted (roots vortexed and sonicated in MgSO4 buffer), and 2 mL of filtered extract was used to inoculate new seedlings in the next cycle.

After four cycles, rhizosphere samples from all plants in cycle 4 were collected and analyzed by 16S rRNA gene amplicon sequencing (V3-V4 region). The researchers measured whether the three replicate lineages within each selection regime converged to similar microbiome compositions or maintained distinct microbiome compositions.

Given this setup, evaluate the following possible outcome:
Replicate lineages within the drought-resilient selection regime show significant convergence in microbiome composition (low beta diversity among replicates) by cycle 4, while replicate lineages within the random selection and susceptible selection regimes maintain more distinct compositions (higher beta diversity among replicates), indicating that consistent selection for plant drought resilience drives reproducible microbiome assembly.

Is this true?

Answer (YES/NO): NO